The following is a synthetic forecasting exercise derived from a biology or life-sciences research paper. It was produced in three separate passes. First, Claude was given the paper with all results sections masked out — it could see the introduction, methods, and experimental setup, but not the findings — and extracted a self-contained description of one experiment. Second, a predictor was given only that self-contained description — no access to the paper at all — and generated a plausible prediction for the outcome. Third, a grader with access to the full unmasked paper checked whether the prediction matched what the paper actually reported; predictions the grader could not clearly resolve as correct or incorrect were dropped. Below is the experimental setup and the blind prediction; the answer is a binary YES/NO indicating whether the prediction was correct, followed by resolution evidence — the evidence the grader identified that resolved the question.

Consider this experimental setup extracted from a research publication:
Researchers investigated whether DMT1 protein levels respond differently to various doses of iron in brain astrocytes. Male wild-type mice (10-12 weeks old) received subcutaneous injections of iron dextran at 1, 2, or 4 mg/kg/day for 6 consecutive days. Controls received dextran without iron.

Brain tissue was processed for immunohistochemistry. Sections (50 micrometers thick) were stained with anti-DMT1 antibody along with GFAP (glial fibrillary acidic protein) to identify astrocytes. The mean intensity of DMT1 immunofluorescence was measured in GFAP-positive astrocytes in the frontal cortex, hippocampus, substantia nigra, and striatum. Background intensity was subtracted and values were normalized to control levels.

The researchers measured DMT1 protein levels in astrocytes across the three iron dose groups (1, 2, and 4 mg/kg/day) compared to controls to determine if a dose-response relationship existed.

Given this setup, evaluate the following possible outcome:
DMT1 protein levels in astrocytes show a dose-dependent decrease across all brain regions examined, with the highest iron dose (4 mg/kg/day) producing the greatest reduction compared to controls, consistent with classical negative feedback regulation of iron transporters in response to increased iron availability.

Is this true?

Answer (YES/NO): NO